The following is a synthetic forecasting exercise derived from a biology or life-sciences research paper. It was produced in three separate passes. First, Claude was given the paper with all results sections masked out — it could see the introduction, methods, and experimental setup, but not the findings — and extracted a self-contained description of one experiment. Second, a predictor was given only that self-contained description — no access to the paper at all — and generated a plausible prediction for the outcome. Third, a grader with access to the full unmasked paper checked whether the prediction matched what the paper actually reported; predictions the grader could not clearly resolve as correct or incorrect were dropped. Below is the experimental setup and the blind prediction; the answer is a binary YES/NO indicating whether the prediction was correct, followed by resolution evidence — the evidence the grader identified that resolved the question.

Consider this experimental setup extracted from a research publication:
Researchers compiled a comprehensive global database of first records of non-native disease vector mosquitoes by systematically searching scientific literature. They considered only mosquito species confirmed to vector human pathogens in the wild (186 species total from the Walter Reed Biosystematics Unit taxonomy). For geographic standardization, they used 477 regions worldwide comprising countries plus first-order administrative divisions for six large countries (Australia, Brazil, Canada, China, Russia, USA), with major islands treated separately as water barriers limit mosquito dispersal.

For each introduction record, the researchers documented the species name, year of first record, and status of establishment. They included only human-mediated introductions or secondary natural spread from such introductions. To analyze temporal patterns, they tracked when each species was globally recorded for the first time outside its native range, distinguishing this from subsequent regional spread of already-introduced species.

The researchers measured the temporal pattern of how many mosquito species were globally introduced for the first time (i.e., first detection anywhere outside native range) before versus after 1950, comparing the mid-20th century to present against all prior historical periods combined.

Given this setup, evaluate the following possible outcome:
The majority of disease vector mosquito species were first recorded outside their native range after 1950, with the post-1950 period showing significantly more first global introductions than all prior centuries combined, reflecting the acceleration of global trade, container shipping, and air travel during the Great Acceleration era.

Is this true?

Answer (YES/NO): YES